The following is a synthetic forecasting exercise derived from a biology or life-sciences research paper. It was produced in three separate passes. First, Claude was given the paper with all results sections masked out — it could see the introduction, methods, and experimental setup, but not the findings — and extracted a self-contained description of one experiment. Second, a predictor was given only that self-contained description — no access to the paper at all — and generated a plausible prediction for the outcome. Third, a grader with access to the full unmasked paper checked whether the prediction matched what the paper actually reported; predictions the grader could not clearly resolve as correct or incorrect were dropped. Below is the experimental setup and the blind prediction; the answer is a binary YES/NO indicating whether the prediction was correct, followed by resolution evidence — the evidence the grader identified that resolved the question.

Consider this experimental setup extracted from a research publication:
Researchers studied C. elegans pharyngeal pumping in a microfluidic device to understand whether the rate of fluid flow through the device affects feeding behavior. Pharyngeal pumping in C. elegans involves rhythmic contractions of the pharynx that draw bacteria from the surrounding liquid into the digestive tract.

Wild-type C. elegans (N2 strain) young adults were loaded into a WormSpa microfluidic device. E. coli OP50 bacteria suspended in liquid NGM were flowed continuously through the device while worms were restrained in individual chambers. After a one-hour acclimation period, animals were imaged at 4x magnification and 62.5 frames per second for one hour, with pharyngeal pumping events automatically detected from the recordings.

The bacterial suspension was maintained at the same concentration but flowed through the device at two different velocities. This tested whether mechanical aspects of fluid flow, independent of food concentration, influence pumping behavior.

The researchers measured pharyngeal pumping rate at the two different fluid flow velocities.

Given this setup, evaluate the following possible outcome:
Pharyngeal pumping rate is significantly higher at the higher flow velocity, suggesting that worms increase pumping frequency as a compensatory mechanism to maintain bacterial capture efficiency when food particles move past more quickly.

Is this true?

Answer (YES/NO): NO